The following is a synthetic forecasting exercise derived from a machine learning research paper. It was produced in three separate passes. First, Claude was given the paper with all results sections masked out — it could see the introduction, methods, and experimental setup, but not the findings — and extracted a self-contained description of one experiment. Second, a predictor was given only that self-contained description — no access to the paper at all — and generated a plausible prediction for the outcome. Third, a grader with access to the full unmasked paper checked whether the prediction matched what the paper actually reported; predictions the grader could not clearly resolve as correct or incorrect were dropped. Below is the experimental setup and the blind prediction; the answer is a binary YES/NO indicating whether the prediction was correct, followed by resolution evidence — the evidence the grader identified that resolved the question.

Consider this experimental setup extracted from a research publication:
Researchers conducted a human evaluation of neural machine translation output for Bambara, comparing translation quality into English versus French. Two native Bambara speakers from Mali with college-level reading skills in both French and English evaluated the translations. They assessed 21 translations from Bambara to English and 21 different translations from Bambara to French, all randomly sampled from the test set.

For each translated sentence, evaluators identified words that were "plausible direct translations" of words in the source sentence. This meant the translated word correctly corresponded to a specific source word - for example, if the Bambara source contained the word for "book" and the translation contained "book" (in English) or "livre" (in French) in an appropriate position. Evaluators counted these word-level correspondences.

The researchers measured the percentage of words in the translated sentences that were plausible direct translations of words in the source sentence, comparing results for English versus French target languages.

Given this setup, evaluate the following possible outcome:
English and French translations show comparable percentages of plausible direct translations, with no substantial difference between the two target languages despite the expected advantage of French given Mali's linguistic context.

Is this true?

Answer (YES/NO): YES